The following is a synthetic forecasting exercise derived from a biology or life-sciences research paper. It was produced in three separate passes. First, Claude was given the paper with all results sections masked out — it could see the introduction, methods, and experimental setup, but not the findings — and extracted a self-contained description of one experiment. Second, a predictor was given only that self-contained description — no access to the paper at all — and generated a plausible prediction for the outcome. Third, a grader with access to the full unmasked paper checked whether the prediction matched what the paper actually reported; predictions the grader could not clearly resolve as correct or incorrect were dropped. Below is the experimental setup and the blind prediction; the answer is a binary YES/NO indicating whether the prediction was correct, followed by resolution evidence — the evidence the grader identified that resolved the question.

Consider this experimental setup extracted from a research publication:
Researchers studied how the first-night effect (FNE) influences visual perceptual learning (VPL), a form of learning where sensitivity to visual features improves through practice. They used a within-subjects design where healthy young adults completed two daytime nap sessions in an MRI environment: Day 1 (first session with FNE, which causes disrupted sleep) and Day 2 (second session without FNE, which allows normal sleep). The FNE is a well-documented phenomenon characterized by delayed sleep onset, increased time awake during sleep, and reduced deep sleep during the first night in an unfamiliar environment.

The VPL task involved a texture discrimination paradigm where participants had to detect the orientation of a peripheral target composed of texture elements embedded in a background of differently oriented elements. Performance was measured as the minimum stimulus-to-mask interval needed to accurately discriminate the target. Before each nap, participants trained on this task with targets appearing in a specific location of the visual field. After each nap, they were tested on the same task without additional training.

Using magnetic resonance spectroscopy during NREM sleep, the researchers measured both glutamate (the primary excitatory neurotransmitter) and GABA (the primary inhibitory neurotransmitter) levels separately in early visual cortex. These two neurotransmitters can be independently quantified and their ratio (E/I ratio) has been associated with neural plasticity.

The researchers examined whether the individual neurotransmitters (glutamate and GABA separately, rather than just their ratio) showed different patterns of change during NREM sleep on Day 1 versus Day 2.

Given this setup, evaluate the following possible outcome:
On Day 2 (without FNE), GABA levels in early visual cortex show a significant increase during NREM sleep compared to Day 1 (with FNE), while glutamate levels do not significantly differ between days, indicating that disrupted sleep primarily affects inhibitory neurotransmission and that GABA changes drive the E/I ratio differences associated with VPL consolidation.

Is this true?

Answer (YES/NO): NO